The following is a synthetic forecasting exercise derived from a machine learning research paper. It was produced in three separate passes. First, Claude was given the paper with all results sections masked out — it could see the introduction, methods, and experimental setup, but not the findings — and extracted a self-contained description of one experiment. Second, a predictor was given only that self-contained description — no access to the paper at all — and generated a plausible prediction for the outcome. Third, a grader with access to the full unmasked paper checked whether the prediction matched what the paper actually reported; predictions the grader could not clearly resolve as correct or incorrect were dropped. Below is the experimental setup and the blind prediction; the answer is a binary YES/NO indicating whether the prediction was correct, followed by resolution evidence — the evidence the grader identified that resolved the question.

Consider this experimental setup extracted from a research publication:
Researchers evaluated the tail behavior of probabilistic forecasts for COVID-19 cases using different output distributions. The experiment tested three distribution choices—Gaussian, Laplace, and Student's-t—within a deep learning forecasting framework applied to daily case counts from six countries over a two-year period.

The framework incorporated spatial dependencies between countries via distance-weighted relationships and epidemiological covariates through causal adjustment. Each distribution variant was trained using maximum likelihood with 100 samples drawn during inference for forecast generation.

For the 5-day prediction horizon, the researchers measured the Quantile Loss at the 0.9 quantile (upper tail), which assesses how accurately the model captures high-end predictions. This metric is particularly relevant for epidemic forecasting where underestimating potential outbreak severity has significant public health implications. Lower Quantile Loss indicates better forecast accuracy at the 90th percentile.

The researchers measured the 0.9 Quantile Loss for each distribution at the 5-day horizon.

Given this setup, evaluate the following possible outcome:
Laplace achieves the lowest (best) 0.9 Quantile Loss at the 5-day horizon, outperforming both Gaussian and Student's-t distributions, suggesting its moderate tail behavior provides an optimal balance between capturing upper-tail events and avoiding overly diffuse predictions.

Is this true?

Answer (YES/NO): NO